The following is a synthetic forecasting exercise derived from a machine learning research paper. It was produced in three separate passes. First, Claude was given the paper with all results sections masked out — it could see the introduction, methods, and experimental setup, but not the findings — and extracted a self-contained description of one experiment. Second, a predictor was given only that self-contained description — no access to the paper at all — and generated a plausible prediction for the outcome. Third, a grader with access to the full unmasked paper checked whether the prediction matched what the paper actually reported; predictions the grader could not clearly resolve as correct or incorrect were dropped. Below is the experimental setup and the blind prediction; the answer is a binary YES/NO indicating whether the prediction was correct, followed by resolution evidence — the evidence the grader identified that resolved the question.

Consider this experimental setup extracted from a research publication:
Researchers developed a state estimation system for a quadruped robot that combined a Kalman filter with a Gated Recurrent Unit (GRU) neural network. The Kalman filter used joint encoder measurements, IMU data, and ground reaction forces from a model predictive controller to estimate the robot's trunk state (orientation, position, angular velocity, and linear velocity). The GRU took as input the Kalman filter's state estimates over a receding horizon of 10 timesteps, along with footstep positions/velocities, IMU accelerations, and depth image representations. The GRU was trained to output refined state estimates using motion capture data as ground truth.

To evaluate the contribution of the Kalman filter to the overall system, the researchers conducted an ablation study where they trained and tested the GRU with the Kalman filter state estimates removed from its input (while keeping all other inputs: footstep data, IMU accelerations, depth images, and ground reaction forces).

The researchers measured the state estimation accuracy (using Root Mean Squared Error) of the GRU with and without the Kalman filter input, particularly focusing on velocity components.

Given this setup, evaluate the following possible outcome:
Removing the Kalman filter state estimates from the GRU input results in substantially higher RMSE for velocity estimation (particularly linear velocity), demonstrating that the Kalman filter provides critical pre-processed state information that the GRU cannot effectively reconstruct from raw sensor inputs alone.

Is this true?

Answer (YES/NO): YES